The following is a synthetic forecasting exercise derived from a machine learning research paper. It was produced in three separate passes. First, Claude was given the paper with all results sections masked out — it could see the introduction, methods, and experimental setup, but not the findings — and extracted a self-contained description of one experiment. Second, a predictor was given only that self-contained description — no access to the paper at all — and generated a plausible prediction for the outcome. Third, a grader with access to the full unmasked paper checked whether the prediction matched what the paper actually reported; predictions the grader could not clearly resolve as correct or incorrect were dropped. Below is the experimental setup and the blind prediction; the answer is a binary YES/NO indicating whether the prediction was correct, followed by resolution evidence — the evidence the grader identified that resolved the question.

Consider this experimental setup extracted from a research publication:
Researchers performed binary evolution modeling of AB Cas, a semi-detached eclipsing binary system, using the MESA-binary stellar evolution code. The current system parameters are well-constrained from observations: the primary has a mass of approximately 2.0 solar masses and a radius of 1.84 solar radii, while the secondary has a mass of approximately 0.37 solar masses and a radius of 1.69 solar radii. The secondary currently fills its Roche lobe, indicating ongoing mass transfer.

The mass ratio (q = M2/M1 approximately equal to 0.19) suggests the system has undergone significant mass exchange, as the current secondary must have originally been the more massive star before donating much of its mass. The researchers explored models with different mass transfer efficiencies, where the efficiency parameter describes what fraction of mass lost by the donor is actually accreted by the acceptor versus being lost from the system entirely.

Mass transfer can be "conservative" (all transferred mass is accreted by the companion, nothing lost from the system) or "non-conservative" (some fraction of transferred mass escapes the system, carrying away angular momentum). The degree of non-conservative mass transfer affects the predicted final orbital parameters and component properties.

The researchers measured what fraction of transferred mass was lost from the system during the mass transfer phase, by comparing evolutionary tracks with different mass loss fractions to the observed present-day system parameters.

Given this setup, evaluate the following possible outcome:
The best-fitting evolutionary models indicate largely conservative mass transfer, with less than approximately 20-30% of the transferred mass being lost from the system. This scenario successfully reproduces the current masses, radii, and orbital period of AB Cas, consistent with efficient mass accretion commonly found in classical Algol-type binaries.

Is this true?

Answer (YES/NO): YES